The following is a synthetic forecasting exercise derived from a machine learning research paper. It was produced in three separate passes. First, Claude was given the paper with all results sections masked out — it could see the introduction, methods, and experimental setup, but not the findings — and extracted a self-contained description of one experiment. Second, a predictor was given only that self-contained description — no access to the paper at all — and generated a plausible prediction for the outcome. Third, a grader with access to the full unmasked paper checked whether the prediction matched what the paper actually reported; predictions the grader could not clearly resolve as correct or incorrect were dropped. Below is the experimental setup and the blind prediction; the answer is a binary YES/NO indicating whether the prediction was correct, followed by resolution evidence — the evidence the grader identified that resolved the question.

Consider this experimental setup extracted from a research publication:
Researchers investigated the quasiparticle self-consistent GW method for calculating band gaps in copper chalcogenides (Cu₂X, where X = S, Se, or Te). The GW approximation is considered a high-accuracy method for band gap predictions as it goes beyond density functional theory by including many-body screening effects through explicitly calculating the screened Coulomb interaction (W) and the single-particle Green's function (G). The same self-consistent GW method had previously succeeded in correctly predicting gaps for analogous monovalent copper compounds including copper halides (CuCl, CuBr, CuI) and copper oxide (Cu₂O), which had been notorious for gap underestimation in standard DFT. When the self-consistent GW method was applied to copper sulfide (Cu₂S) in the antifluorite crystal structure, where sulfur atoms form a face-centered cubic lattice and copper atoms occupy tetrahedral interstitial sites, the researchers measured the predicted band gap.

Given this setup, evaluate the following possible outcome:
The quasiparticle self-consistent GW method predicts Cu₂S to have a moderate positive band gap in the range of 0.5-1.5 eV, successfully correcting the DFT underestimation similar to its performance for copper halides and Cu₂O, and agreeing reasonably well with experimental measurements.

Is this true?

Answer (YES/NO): NO